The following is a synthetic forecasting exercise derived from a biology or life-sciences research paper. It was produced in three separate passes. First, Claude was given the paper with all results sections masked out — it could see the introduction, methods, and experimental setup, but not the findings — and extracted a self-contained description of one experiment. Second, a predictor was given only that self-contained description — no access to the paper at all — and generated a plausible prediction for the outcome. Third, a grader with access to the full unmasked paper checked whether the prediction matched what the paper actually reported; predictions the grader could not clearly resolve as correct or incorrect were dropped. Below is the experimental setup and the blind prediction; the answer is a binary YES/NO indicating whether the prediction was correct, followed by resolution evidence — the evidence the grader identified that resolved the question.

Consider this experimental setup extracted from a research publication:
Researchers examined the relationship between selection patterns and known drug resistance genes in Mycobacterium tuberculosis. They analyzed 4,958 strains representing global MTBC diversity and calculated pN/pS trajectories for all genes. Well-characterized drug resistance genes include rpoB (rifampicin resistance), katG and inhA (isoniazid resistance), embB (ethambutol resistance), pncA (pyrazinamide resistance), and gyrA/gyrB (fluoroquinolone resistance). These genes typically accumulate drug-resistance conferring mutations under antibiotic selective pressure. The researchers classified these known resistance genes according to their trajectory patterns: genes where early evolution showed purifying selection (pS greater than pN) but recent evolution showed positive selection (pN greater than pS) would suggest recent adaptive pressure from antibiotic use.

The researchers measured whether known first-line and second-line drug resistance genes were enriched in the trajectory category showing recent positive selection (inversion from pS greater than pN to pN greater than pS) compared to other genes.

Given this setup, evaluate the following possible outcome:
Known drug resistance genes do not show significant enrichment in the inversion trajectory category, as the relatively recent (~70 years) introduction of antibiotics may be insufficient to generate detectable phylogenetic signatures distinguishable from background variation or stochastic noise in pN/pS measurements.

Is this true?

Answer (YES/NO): NO